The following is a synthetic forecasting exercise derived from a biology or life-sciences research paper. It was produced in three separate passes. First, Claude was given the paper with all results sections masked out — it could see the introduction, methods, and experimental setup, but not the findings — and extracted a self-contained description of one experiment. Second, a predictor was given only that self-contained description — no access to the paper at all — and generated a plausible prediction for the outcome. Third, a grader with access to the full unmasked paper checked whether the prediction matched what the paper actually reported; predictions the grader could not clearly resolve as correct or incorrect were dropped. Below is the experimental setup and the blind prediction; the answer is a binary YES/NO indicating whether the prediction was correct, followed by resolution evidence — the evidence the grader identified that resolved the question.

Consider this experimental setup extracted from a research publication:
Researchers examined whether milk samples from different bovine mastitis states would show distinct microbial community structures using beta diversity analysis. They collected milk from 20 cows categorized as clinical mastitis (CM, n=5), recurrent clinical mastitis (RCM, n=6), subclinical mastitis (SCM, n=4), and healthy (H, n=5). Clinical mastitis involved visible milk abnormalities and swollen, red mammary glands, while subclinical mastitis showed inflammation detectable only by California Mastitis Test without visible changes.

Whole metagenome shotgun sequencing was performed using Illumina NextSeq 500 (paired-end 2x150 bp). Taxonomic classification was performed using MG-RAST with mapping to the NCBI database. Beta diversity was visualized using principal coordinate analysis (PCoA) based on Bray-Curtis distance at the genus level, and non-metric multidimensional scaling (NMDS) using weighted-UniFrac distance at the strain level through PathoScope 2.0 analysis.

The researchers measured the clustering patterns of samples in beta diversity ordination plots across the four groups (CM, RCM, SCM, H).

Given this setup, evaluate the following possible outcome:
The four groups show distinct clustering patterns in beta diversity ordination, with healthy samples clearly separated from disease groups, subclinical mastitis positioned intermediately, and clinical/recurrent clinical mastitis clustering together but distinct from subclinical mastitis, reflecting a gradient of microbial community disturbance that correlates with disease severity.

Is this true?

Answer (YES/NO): YES